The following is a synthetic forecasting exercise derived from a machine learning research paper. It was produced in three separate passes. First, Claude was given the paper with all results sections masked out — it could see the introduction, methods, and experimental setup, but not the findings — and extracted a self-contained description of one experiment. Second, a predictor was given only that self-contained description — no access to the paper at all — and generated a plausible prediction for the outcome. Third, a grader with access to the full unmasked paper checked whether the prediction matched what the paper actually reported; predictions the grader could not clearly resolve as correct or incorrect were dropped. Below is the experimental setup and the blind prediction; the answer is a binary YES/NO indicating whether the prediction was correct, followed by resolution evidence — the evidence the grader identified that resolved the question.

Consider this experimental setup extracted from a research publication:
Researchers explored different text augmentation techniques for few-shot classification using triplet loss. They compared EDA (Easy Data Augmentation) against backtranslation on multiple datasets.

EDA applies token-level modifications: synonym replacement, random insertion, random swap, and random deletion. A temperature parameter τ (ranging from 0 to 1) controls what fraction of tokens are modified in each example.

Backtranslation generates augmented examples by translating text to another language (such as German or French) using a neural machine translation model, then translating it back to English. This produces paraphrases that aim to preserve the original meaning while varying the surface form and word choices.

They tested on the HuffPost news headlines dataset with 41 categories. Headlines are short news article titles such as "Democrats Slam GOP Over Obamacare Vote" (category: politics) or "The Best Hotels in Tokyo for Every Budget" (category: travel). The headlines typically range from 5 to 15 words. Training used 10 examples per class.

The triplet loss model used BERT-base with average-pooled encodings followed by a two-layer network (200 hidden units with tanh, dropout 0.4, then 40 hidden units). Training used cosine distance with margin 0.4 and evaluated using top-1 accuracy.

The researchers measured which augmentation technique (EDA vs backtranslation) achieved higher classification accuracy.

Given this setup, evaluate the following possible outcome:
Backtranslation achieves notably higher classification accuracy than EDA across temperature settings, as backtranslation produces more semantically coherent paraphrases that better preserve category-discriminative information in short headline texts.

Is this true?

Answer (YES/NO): NO